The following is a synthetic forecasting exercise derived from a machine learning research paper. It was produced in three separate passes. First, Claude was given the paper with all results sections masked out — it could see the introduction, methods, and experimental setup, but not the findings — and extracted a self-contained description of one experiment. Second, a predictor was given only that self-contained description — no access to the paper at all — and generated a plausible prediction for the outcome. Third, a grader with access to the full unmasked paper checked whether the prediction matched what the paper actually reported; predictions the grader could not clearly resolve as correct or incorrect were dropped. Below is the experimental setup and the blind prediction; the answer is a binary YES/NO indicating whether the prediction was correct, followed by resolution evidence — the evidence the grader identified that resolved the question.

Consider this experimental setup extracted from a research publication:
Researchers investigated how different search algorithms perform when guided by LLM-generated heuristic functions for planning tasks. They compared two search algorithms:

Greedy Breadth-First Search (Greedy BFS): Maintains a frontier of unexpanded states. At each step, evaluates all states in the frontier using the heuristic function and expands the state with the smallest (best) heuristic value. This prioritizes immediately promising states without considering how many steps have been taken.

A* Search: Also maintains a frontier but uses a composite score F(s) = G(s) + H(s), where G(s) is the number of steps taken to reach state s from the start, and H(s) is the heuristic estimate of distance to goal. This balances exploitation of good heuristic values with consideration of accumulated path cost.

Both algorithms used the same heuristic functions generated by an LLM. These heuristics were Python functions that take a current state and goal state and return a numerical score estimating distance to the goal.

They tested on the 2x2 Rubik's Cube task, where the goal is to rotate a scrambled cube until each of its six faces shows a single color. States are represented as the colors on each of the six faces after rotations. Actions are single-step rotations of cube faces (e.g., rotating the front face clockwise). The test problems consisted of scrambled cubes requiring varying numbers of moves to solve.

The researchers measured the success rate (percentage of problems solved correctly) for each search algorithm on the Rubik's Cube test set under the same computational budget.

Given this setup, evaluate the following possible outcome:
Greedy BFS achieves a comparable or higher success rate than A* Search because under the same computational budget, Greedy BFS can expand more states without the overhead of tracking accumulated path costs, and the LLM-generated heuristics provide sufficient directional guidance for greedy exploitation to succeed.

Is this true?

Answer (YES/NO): YES